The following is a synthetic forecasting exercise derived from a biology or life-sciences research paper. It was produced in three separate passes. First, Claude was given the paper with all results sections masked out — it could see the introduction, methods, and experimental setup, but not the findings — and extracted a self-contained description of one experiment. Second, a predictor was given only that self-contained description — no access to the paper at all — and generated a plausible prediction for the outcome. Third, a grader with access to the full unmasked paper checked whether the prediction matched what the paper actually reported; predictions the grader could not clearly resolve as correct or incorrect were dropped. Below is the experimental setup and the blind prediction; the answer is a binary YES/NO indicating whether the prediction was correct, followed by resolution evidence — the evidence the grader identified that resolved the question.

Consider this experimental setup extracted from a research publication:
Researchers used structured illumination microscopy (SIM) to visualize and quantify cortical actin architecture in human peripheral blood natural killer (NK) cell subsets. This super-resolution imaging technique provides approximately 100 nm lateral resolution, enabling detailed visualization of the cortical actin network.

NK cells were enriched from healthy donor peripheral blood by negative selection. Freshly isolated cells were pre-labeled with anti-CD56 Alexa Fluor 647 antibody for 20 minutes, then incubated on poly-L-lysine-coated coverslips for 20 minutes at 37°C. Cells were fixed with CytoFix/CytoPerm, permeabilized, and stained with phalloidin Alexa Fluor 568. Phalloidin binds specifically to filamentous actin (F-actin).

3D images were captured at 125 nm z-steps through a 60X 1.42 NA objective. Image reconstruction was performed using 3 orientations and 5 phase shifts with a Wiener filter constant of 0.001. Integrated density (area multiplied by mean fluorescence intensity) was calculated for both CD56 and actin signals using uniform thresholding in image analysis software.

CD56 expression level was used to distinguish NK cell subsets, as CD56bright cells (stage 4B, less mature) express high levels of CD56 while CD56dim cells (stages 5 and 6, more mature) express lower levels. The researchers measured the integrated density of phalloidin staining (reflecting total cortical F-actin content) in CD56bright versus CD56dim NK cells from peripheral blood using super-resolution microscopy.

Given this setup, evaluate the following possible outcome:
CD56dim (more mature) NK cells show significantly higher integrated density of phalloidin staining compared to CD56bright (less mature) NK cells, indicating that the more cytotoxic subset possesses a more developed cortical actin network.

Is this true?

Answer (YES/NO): YES